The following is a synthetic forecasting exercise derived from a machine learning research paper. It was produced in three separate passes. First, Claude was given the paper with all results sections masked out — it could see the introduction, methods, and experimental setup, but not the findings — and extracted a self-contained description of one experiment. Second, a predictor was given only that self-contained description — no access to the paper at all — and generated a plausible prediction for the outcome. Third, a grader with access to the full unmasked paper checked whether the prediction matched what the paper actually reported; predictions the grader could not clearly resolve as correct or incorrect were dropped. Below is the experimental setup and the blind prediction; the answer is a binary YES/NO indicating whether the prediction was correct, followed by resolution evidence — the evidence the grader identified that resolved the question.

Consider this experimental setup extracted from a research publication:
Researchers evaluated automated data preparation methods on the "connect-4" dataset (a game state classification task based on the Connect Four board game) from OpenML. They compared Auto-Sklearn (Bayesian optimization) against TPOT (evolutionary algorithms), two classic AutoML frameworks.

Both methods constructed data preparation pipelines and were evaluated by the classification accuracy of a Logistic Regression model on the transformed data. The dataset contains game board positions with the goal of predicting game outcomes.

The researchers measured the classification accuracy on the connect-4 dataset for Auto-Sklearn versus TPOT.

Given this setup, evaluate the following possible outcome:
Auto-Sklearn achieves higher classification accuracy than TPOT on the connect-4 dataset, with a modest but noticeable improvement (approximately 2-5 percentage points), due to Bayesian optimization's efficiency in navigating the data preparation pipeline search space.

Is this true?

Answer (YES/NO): NO